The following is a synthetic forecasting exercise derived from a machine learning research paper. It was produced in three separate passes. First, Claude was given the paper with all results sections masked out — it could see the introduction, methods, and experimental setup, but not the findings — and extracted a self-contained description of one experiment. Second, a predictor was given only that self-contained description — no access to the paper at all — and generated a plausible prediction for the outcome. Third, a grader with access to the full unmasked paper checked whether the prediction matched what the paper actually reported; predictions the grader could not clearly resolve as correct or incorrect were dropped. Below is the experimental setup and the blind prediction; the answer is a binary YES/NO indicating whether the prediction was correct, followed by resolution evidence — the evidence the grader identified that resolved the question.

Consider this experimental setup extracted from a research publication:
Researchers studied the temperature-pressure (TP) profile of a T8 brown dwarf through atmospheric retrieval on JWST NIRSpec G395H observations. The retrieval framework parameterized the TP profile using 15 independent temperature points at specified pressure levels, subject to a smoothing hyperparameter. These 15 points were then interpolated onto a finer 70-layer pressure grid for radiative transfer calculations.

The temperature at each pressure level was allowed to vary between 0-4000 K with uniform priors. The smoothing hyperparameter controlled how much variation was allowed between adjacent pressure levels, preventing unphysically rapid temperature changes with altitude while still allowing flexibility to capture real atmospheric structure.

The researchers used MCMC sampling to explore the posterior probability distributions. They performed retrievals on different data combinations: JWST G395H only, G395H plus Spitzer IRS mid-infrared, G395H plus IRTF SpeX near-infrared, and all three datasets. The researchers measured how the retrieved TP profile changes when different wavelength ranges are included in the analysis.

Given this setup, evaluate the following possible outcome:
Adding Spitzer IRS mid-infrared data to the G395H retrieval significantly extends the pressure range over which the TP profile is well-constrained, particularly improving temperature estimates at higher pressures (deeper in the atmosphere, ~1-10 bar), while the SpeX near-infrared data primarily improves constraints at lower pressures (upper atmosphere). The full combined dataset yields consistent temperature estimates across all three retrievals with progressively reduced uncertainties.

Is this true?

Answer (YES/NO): NO